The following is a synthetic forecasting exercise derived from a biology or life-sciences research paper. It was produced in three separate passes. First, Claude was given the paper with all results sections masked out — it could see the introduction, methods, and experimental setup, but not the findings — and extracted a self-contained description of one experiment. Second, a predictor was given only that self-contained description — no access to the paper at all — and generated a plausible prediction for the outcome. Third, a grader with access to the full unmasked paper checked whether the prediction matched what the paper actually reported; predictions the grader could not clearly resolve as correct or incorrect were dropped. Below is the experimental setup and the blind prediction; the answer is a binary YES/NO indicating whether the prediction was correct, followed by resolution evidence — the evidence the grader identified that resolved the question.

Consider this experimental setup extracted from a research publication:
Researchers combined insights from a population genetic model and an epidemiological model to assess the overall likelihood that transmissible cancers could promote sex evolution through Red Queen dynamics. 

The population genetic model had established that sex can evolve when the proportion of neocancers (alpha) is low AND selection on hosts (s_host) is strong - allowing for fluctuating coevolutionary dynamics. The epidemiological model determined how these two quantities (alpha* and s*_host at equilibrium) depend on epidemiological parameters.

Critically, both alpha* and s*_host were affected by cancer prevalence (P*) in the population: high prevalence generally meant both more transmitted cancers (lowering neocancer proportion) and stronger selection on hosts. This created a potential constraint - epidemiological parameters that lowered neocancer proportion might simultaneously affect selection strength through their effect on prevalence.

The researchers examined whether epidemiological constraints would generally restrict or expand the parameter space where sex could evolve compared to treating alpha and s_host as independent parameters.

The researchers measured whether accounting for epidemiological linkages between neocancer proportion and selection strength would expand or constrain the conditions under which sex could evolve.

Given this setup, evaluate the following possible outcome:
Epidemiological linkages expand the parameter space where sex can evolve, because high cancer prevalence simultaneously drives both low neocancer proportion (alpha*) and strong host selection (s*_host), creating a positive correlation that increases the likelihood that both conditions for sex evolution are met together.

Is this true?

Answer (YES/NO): NO